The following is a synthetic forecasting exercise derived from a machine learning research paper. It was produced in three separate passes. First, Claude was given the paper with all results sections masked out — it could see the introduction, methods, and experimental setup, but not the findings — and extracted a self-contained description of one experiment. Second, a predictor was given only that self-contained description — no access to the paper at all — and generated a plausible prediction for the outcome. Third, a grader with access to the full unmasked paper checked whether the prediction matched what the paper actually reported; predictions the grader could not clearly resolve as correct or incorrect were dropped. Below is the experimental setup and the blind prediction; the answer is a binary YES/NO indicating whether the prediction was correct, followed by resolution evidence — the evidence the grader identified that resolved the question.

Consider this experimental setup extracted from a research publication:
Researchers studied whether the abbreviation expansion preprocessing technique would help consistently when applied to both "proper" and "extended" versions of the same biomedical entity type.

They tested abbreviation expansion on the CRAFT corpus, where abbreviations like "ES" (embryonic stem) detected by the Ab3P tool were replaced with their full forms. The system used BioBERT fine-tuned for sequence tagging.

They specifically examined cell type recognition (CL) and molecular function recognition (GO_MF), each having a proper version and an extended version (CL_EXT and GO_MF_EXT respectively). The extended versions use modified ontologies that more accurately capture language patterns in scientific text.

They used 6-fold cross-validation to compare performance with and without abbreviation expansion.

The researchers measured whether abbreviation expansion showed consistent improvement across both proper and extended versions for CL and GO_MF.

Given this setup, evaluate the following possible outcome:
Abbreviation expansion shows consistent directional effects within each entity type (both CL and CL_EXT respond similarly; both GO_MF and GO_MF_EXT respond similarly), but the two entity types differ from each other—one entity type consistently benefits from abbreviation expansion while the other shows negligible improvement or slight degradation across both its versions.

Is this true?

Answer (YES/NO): NO